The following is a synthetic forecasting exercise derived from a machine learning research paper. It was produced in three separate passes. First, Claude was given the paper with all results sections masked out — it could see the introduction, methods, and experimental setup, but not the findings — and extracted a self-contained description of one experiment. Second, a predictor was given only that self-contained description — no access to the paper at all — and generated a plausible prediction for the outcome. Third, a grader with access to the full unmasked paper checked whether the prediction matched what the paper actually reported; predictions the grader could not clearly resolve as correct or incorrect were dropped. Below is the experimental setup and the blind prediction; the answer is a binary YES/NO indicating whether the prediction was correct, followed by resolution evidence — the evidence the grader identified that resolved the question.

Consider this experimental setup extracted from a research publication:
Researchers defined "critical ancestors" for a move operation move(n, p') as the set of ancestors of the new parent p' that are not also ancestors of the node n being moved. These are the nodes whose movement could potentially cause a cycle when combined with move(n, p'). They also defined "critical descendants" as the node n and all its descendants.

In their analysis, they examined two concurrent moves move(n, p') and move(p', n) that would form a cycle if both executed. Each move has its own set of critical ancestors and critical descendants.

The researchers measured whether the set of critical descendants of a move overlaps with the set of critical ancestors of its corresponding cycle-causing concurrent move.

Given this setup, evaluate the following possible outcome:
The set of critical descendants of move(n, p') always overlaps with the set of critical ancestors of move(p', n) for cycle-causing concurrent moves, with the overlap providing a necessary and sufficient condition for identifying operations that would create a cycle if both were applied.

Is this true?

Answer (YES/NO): NO